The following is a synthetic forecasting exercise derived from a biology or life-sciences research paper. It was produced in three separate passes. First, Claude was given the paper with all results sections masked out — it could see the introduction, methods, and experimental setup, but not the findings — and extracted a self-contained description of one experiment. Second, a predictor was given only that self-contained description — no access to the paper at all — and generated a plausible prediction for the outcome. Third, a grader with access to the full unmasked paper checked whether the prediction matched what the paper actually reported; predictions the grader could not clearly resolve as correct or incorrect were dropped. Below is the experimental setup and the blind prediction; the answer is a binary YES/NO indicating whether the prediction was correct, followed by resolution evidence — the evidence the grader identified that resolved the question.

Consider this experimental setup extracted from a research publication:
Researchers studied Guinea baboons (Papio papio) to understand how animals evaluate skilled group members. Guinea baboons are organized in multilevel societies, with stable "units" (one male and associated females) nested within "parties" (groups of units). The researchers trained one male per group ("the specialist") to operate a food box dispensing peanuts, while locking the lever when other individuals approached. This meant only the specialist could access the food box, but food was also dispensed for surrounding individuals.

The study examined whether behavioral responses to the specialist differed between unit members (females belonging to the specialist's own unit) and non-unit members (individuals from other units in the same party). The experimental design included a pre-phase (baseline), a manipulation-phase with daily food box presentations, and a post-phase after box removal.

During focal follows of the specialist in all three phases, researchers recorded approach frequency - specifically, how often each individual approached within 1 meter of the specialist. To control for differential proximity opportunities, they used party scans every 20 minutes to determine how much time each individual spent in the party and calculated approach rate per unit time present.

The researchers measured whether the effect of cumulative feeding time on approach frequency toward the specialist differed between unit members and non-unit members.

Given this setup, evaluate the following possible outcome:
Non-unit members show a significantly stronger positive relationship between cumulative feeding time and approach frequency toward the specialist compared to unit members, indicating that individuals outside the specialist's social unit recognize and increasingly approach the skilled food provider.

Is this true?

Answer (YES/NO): NO